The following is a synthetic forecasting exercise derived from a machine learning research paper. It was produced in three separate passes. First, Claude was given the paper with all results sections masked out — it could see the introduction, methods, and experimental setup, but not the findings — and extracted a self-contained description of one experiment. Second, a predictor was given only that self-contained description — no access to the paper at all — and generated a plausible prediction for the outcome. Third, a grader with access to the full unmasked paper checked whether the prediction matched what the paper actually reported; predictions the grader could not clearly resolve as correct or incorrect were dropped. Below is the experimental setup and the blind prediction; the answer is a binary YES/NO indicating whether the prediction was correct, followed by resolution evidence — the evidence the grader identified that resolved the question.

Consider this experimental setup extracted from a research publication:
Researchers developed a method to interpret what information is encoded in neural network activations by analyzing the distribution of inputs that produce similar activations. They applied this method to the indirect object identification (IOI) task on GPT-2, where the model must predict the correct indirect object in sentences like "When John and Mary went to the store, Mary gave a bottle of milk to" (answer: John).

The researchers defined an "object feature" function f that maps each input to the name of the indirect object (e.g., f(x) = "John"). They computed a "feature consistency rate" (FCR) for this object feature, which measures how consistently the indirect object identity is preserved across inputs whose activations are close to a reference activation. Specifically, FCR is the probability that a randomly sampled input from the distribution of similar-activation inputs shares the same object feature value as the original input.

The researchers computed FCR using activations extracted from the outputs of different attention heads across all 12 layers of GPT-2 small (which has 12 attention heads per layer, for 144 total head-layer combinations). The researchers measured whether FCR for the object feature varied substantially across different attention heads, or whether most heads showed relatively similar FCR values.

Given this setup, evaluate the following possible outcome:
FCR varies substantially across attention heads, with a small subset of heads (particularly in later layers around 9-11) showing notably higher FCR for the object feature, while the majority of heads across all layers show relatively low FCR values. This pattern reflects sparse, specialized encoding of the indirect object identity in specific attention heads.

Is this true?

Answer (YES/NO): YES